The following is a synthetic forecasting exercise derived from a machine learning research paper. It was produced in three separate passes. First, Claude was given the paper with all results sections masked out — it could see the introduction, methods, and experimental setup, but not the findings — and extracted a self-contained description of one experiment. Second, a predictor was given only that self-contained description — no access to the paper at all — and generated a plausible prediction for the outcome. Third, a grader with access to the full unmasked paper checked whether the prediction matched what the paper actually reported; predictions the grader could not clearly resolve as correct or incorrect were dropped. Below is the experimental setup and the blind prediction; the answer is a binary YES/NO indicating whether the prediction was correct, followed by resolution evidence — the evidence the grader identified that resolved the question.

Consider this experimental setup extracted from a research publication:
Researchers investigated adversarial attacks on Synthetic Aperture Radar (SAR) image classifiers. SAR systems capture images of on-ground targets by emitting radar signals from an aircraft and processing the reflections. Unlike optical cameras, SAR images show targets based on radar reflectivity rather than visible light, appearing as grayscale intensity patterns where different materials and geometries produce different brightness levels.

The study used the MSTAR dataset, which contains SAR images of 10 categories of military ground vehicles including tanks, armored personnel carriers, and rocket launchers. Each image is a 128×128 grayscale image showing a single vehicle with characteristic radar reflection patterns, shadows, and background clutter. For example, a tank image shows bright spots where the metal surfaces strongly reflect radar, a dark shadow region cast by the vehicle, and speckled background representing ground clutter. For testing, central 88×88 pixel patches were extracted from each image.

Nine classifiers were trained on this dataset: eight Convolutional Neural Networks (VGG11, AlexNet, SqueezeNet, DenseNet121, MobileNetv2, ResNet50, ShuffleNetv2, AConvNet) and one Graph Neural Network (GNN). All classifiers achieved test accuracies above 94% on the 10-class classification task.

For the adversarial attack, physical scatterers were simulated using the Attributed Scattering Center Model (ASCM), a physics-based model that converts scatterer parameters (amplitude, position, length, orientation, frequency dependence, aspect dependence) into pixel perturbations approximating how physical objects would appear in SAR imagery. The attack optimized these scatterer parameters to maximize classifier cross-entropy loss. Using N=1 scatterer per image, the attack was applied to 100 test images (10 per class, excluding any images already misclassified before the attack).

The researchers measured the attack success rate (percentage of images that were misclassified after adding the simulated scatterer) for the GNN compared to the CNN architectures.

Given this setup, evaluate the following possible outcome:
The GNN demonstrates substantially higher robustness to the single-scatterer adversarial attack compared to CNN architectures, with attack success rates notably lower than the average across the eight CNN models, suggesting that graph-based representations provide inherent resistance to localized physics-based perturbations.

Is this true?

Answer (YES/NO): YES